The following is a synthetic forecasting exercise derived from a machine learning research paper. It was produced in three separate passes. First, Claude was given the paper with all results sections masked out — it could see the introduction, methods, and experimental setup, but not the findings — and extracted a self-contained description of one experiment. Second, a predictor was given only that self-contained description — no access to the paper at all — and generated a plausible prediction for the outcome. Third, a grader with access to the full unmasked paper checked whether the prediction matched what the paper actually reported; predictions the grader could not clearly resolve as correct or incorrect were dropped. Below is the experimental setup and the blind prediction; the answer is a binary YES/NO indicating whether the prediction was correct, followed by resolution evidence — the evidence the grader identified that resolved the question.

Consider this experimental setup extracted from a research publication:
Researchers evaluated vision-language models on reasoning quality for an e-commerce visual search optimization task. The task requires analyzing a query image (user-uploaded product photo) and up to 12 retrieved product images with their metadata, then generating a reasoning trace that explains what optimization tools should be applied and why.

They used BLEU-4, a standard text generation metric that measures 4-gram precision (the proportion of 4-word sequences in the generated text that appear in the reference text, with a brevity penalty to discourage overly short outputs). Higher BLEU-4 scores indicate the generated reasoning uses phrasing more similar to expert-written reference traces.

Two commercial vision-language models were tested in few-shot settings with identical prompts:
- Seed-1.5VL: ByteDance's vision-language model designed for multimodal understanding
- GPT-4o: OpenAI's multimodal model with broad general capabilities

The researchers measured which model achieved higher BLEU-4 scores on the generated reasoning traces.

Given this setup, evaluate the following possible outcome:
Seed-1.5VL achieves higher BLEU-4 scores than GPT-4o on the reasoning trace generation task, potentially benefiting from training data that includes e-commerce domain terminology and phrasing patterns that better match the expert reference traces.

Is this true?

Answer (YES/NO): NO